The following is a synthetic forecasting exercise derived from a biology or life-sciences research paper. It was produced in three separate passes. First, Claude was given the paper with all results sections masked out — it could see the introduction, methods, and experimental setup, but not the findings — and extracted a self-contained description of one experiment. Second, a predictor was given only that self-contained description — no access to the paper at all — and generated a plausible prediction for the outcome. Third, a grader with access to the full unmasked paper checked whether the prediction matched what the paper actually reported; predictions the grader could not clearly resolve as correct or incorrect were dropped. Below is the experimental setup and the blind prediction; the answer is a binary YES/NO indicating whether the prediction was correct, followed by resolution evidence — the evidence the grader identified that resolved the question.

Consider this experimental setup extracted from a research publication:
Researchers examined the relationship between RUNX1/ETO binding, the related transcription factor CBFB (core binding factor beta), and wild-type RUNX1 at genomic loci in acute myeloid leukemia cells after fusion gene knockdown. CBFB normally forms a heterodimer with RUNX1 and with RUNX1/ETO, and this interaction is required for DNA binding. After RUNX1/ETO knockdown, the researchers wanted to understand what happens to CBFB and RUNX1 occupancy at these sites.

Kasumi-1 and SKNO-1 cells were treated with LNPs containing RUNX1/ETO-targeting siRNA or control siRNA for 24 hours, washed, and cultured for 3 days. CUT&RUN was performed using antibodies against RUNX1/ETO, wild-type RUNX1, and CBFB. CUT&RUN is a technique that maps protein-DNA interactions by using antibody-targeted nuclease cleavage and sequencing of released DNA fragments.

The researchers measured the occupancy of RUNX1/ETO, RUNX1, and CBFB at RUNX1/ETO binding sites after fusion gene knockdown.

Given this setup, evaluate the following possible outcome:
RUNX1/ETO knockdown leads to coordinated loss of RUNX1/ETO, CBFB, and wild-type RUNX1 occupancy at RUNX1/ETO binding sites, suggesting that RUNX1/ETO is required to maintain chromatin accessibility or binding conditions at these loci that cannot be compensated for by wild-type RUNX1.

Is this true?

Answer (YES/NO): NO